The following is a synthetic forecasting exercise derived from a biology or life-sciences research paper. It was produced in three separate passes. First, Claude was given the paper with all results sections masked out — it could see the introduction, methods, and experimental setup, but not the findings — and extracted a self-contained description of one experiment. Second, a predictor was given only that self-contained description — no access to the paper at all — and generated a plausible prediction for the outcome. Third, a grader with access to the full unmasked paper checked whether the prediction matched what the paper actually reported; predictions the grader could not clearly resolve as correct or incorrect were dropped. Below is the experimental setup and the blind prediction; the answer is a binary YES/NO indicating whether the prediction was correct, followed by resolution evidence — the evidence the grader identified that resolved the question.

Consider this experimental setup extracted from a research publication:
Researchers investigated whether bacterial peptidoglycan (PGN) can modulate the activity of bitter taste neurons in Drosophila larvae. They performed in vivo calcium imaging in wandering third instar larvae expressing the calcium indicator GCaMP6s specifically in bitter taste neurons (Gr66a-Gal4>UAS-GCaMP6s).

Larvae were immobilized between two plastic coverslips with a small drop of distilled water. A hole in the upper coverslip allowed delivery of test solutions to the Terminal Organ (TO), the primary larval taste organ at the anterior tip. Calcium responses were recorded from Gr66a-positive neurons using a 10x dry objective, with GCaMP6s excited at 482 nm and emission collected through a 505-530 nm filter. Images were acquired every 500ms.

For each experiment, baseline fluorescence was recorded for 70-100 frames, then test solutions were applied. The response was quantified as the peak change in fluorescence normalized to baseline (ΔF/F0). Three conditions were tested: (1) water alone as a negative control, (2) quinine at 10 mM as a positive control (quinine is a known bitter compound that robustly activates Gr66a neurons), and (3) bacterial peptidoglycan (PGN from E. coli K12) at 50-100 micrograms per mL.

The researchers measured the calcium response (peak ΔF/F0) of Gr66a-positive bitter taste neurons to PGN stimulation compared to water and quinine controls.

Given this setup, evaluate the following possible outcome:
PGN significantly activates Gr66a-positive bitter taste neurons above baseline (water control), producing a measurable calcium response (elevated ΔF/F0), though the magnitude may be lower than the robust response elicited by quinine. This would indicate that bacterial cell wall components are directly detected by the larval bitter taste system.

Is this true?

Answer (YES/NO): NO